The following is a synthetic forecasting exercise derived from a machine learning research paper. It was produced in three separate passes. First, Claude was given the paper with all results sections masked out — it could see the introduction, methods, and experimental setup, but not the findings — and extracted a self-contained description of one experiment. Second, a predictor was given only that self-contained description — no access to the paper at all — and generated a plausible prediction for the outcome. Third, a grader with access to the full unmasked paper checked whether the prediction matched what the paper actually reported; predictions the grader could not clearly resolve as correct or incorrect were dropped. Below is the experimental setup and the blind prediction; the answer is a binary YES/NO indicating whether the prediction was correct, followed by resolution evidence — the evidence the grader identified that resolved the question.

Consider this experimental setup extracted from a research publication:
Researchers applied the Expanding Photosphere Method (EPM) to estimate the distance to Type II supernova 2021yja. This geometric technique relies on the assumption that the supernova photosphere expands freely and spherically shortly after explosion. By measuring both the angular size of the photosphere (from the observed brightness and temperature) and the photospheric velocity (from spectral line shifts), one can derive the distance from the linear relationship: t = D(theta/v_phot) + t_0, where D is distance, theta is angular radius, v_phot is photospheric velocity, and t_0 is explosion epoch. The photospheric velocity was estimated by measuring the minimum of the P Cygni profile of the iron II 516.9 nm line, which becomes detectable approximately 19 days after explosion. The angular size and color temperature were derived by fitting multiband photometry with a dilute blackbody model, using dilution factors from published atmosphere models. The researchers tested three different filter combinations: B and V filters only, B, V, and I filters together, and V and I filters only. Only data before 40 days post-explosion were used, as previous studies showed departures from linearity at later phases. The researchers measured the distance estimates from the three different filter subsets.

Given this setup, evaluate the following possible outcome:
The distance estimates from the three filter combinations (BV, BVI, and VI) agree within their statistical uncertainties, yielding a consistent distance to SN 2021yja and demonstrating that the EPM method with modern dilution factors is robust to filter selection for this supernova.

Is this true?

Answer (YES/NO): YES